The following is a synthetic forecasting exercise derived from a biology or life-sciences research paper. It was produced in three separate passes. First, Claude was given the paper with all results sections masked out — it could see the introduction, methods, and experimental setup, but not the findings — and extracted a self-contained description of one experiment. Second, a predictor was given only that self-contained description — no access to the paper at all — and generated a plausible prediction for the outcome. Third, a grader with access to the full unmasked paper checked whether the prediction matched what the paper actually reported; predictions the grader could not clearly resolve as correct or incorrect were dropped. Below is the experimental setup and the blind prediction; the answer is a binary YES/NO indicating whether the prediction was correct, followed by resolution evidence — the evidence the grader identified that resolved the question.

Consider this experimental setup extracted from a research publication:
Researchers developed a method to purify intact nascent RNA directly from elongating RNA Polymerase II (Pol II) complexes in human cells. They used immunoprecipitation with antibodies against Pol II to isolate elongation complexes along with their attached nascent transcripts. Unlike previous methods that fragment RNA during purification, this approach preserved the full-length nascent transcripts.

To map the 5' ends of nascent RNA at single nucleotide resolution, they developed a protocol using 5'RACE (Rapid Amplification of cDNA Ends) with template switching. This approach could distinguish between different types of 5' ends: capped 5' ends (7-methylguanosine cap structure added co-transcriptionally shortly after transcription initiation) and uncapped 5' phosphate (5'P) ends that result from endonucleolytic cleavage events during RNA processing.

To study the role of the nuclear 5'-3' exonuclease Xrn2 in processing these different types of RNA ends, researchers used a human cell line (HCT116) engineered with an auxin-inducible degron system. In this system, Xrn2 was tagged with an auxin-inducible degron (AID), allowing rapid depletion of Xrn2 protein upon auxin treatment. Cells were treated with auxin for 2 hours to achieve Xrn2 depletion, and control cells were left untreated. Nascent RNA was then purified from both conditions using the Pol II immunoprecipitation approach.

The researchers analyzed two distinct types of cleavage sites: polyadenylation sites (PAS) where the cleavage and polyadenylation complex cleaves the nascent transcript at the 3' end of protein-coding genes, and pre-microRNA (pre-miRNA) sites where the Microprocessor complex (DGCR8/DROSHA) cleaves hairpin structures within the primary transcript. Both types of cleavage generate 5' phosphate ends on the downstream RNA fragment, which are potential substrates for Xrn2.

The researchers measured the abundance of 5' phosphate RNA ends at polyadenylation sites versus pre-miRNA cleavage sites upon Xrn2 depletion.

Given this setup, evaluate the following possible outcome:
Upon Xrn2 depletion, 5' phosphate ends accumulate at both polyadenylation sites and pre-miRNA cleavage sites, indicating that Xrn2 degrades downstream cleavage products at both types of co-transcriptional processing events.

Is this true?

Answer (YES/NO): NO